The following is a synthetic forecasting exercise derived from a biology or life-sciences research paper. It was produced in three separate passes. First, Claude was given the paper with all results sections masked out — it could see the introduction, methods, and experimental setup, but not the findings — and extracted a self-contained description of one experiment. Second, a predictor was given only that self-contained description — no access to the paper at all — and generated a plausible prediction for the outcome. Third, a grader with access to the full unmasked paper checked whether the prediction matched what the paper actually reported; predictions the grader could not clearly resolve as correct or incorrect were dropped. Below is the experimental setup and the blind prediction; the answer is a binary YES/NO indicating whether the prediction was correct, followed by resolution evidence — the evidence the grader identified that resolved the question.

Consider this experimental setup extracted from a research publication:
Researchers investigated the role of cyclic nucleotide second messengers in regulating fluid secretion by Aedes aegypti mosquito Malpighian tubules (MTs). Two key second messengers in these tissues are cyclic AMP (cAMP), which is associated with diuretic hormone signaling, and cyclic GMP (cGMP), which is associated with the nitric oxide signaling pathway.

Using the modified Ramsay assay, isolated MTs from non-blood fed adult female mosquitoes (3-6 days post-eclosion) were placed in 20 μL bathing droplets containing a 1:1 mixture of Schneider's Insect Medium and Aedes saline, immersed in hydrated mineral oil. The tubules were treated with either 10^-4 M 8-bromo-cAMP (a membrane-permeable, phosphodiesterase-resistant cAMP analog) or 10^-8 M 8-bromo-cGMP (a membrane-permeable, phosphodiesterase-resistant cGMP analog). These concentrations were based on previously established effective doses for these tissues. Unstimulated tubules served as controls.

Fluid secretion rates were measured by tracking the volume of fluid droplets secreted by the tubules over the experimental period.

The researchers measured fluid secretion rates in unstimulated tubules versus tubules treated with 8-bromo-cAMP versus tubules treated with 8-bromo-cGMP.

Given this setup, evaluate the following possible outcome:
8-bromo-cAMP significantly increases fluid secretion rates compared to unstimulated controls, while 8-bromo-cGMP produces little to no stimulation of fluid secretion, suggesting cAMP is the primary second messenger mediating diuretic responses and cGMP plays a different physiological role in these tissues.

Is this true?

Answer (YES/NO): YES